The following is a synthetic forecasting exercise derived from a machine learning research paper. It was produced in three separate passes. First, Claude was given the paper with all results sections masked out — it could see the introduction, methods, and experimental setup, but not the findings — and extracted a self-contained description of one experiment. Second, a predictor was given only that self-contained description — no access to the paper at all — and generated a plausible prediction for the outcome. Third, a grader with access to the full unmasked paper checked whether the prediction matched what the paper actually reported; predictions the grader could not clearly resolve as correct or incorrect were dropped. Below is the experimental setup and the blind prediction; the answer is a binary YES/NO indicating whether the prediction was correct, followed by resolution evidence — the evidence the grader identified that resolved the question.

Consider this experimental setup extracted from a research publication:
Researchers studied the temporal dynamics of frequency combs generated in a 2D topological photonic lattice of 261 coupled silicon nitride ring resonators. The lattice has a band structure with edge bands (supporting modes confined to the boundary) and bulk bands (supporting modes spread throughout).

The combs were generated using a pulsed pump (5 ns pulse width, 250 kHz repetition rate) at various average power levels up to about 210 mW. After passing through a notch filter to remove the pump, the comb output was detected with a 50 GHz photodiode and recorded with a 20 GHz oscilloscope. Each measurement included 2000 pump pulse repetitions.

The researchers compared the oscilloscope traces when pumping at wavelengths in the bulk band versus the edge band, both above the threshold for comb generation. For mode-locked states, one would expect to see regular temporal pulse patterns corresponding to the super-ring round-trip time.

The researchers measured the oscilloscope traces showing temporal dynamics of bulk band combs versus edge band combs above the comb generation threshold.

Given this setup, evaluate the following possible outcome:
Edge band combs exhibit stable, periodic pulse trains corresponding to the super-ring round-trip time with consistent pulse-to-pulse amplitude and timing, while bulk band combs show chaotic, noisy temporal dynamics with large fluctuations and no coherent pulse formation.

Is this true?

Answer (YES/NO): NO